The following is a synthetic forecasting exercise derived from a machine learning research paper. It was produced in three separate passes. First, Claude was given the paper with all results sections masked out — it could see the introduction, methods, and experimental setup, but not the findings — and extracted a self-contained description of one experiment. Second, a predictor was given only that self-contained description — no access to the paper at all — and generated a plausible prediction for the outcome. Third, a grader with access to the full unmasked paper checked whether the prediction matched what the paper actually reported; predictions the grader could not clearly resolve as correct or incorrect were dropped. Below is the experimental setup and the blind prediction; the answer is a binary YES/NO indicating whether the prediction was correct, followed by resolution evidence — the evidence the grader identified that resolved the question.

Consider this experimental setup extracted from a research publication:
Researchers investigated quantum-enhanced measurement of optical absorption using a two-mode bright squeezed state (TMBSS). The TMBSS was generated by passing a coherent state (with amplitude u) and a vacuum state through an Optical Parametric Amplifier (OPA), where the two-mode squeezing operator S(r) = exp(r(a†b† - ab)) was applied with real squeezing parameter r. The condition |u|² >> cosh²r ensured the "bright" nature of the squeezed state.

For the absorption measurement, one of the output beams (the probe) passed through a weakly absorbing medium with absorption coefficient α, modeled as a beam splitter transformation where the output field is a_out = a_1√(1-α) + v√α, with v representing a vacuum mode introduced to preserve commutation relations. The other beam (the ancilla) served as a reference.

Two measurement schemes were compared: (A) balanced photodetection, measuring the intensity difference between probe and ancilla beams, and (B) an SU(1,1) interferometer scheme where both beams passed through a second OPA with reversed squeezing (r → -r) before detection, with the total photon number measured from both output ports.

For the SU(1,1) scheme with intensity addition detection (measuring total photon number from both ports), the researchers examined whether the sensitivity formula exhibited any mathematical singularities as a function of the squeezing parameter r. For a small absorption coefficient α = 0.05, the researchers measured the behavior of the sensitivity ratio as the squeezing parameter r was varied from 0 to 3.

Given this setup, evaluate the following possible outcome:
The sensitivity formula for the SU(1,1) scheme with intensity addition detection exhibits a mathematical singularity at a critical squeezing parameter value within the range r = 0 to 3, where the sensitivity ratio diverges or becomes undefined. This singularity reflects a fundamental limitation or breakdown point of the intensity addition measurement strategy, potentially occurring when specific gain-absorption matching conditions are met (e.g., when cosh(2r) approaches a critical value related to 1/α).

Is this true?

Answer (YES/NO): YES